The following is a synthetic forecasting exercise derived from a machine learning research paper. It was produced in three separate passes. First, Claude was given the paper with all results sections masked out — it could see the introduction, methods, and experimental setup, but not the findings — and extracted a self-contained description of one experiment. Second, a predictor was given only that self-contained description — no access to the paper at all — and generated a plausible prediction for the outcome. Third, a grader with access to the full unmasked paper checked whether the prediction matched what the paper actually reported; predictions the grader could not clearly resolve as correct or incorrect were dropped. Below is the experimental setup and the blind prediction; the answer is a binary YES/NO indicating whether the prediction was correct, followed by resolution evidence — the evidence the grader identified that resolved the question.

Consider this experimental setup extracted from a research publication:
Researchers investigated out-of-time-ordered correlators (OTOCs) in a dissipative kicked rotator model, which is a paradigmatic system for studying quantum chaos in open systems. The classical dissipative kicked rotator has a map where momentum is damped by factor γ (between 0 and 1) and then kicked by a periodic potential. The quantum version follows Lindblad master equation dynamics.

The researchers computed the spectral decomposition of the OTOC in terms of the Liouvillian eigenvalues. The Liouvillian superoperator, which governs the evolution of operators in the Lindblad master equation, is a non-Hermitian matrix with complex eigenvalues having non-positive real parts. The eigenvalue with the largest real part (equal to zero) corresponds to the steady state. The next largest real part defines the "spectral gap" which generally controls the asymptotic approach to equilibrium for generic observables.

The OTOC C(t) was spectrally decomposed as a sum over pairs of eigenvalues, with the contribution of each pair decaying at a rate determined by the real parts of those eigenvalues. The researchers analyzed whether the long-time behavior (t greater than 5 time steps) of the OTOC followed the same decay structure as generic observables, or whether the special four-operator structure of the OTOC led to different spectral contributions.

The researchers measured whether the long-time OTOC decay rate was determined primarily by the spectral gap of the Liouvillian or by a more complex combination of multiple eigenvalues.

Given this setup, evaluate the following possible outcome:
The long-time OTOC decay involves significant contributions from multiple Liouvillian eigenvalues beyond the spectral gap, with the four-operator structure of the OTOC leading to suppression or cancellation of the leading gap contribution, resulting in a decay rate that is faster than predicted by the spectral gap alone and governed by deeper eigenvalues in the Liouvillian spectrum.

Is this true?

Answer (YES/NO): NO